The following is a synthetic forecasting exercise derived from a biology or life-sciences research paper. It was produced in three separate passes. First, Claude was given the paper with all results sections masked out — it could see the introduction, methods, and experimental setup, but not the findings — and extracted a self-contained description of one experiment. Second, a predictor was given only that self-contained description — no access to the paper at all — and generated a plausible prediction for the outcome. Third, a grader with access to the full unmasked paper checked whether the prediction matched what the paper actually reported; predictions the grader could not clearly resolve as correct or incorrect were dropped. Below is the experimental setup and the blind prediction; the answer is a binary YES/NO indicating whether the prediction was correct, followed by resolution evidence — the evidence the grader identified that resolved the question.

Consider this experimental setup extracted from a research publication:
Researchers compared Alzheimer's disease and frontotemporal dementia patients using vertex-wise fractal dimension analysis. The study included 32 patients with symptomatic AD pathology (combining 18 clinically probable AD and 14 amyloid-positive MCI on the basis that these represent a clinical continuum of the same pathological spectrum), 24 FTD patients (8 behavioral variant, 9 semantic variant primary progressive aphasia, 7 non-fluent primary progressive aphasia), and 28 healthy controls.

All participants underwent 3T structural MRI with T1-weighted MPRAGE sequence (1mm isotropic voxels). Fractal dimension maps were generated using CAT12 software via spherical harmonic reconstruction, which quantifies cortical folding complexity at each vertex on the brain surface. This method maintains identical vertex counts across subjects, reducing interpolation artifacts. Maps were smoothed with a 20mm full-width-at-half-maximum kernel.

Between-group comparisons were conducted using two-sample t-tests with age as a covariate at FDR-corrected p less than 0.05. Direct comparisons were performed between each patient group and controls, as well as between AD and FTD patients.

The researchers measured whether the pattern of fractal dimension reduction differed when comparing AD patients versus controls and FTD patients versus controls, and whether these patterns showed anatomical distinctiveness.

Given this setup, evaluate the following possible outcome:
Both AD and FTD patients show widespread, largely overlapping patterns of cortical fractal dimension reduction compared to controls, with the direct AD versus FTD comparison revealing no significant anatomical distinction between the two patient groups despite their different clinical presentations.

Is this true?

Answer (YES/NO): NO